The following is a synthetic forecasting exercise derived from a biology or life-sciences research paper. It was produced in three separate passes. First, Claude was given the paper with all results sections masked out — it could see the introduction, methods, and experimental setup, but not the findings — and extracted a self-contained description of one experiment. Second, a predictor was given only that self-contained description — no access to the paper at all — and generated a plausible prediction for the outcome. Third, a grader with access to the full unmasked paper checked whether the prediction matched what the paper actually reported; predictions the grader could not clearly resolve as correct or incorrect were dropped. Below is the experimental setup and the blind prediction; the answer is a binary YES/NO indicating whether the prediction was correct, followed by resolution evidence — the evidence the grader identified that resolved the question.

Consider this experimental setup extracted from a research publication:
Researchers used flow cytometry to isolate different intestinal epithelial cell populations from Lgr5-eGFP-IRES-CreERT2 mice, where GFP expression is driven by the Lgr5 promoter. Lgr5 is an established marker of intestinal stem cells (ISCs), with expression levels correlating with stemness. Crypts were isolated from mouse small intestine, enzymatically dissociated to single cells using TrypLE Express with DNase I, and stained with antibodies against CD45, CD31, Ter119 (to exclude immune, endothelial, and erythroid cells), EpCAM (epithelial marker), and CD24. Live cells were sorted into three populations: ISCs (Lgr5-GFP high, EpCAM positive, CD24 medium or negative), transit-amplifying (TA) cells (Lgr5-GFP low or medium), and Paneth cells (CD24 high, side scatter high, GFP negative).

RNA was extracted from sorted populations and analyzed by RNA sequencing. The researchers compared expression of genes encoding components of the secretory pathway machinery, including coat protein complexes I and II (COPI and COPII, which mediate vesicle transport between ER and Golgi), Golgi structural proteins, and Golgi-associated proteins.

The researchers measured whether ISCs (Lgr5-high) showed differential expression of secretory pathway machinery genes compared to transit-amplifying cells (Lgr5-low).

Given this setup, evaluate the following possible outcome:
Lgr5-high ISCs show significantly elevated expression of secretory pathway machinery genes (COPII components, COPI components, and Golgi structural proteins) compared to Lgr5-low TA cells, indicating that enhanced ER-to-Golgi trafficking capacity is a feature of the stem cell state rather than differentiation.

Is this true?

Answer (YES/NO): NO